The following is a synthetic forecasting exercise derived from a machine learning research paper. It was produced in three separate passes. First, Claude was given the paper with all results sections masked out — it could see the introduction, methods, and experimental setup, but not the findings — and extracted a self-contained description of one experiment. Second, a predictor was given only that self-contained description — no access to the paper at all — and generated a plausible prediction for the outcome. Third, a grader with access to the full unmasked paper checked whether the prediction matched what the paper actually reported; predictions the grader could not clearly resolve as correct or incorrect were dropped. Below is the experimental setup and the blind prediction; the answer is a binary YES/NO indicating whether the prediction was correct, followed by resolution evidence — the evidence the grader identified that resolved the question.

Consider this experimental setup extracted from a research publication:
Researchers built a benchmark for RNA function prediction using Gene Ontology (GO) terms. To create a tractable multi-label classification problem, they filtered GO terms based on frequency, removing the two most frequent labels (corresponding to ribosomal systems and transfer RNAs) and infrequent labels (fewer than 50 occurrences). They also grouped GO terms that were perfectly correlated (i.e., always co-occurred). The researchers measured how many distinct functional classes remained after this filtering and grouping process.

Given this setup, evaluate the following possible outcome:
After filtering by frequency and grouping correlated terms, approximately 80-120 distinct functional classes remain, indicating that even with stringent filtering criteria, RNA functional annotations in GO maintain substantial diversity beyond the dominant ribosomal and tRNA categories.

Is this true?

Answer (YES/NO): NO